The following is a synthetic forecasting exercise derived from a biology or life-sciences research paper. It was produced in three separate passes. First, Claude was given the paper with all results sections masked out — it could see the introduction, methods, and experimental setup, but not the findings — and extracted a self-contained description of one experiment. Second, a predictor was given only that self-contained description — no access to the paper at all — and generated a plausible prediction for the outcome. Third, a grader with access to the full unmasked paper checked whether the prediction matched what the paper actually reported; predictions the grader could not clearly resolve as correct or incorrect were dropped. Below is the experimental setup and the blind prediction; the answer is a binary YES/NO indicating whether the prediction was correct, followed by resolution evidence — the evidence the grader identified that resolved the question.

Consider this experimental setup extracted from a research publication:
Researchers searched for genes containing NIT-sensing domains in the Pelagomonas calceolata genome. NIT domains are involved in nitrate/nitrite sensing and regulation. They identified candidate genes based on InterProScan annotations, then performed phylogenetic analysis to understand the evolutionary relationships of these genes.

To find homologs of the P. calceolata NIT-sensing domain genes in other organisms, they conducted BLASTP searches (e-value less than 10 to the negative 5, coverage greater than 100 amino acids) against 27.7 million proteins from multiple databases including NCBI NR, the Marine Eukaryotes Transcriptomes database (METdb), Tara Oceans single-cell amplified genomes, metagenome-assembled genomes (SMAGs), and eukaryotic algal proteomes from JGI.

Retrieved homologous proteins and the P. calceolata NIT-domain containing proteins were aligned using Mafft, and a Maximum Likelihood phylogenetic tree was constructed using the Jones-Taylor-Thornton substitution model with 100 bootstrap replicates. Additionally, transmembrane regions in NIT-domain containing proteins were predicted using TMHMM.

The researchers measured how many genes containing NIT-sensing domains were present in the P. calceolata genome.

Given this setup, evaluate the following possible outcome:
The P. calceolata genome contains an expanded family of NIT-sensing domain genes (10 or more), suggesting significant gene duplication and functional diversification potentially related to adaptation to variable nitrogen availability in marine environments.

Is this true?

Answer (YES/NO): NO